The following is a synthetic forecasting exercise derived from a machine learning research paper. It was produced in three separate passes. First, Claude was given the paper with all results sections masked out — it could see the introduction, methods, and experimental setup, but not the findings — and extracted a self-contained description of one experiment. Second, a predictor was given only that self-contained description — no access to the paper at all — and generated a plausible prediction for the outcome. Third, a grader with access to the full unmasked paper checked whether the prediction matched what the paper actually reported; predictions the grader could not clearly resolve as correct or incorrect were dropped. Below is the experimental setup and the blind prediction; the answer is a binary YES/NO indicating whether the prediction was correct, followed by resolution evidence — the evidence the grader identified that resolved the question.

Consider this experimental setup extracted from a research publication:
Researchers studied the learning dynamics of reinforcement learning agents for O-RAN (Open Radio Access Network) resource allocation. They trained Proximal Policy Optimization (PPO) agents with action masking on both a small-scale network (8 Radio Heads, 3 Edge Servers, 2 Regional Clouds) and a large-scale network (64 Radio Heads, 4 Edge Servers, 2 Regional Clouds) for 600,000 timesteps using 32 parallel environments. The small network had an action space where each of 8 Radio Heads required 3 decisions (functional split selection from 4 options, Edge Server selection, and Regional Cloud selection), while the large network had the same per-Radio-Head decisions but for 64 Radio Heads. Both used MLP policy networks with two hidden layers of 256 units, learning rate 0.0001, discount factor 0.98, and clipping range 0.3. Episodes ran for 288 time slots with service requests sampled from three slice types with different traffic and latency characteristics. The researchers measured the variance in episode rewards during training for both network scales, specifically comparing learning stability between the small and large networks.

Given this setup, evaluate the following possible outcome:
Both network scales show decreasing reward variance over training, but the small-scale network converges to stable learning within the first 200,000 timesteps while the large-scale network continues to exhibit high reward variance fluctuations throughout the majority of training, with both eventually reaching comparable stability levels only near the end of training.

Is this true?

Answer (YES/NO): NO